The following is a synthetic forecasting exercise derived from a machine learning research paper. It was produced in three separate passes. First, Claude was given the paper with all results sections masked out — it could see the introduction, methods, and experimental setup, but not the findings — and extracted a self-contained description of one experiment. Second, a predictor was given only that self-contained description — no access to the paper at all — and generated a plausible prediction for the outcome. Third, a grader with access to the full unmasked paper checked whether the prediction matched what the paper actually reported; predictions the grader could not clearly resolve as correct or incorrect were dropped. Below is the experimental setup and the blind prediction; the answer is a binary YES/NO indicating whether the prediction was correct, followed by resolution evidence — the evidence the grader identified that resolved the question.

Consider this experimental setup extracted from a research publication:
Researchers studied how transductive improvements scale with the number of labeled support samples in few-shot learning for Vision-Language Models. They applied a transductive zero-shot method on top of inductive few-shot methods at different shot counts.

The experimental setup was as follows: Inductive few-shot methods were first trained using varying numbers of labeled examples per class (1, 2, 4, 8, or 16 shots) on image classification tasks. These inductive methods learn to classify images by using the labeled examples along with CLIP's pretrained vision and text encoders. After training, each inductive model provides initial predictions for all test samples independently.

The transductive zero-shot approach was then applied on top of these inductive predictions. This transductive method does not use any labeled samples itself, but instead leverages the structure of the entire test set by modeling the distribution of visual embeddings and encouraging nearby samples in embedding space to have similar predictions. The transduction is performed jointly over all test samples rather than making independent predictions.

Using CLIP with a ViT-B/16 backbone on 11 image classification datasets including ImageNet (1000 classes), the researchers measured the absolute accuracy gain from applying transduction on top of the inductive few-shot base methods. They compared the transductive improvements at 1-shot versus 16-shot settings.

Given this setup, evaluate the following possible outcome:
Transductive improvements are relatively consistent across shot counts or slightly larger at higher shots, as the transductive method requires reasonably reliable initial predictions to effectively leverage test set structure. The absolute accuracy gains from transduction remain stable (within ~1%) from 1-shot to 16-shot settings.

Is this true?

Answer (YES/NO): NO